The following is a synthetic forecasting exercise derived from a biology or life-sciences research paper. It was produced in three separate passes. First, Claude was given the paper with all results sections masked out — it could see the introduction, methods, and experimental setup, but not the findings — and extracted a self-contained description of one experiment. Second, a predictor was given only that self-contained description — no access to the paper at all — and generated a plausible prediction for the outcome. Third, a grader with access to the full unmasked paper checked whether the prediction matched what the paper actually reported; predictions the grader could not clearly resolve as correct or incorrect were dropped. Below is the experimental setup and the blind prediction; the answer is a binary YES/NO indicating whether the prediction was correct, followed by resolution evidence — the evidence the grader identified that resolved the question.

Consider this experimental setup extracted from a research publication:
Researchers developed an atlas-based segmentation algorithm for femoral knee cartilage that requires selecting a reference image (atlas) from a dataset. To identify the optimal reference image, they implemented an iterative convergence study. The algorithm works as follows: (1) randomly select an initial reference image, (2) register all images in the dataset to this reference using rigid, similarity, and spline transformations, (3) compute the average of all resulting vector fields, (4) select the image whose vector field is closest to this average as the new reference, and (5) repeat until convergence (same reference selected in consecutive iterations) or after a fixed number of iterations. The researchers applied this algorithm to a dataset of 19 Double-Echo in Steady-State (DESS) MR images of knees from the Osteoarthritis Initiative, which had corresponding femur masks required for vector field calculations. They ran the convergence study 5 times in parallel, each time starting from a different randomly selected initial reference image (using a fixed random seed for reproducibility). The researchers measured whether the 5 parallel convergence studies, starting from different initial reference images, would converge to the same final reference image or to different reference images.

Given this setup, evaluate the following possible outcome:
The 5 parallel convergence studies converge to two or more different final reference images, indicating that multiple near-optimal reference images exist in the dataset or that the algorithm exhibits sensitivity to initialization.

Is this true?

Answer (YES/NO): NO